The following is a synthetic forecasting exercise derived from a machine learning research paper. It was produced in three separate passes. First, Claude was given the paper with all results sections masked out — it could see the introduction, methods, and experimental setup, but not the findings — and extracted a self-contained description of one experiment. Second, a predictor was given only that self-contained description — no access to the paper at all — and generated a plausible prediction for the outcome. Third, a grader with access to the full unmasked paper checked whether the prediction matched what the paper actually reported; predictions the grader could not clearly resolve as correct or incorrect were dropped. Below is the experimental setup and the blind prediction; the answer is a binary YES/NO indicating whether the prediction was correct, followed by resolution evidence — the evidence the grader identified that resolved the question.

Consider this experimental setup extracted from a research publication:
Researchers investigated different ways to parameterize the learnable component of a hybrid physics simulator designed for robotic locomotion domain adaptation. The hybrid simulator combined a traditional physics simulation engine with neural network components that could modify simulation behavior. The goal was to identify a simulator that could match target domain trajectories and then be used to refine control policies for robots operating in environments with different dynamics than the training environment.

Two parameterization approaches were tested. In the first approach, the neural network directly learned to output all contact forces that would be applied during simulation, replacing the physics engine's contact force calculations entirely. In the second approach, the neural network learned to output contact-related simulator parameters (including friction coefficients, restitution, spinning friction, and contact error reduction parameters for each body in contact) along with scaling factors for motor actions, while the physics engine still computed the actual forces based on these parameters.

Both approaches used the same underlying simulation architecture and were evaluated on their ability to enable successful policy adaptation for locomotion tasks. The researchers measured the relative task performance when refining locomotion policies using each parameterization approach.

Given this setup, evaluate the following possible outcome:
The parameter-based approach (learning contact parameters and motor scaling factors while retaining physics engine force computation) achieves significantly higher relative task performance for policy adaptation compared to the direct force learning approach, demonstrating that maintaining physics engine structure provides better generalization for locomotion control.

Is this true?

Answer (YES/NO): YES